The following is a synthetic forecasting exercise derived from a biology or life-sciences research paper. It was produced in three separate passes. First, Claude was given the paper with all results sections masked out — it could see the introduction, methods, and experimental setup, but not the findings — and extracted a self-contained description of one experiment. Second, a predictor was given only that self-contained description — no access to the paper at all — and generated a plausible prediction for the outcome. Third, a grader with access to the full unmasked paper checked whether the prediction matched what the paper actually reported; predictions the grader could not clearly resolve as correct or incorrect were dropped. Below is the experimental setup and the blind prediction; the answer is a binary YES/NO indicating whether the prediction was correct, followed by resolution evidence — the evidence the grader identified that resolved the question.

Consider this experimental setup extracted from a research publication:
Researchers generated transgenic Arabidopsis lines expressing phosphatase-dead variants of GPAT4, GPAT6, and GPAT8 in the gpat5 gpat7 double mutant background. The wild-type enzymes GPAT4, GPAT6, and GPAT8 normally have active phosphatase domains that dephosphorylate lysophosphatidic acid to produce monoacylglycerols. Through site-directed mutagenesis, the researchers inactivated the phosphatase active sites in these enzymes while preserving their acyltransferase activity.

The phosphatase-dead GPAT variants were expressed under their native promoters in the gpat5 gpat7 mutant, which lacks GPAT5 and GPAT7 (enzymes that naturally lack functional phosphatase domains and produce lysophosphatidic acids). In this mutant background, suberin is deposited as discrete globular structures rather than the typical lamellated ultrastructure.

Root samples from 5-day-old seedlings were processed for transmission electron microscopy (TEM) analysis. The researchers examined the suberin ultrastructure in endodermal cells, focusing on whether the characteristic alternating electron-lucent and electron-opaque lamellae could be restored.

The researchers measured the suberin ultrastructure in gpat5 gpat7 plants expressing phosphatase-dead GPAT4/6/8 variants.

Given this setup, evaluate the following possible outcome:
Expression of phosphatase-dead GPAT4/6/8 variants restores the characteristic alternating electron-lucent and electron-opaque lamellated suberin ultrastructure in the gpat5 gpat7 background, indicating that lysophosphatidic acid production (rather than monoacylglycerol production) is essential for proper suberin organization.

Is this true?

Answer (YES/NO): NO